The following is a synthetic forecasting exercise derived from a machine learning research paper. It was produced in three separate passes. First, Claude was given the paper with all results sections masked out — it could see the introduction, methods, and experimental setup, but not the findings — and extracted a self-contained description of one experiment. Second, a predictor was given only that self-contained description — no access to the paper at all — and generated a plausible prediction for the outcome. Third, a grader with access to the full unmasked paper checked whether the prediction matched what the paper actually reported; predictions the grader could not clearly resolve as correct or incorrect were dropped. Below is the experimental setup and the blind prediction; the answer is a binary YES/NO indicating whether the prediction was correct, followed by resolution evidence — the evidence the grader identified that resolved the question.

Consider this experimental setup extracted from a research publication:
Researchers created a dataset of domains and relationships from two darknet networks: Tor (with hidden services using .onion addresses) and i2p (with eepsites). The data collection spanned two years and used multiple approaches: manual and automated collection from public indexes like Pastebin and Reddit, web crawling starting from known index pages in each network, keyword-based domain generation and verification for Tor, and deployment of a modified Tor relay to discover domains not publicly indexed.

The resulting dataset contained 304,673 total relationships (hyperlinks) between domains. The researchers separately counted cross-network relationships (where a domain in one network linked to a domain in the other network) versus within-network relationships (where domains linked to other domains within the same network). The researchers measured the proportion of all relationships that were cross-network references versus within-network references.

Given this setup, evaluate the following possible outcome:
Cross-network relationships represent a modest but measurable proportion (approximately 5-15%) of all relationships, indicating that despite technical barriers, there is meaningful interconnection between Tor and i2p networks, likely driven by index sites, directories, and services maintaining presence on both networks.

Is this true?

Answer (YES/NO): NO